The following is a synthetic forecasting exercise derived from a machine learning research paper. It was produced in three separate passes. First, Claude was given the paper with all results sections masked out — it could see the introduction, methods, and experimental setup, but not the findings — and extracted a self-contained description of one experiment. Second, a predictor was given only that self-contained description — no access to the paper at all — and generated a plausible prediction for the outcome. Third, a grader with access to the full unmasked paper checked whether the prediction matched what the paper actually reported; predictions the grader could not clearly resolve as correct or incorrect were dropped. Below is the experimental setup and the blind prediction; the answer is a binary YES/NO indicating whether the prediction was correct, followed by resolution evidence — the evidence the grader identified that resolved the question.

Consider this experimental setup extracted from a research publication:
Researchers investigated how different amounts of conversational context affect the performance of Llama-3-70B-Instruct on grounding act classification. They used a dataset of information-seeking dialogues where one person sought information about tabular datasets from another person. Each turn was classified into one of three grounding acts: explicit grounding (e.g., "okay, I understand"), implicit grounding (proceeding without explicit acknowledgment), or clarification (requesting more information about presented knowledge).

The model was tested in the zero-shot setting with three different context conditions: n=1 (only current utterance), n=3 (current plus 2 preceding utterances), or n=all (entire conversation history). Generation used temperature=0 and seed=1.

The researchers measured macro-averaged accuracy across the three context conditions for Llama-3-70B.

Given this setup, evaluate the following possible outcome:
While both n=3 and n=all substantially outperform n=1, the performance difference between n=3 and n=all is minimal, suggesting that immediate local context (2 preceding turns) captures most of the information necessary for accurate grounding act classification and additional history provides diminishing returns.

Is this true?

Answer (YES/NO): NO